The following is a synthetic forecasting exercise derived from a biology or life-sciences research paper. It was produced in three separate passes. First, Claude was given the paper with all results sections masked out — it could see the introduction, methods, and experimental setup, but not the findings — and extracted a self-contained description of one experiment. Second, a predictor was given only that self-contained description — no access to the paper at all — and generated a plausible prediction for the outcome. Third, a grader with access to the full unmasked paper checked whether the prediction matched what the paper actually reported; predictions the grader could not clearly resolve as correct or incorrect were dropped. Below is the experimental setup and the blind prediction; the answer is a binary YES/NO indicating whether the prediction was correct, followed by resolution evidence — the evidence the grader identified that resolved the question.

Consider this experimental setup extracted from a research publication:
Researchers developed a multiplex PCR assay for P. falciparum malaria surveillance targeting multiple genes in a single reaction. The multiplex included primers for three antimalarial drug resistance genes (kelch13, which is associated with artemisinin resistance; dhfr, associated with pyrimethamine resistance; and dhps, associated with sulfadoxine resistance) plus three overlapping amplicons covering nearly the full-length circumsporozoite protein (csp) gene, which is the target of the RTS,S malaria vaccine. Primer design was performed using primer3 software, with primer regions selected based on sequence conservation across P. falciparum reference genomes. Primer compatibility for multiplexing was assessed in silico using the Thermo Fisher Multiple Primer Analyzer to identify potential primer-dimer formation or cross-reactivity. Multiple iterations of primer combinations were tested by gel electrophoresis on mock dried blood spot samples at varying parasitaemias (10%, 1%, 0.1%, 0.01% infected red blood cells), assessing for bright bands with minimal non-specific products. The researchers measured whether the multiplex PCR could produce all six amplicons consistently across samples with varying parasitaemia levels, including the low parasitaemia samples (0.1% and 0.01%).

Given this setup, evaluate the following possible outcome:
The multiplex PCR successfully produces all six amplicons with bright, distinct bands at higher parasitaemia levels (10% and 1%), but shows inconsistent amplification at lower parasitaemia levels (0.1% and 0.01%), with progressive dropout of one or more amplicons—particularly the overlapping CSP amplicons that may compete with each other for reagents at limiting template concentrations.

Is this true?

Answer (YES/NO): NO